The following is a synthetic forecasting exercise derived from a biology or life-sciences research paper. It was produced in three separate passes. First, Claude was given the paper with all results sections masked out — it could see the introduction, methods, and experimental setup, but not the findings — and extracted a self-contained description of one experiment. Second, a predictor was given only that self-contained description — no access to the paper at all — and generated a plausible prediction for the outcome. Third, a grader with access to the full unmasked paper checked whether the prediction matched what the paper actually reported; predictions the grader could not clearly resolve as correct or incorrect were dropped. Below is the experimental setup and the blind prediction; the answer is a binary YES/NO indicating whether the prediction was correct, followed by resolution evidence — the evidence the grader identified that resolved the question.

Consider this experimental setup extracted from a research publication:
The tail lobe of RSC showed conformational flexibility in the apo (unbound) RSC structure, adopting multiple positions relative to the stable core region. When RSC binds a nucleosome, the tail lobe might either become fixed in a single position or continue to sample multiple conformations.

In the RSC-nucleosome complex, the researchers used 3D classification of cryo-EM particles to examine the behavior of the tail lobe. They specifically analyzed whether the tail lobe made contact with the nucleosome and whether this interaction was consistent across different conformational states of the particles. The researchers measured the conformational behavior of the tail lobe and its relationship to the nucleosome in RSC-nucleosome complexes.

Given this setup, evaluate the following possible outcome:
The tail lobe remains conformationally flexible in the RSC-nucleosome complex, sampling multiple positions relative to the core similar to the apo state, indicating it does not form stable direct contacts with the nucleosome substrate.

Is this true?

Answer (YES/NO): NO